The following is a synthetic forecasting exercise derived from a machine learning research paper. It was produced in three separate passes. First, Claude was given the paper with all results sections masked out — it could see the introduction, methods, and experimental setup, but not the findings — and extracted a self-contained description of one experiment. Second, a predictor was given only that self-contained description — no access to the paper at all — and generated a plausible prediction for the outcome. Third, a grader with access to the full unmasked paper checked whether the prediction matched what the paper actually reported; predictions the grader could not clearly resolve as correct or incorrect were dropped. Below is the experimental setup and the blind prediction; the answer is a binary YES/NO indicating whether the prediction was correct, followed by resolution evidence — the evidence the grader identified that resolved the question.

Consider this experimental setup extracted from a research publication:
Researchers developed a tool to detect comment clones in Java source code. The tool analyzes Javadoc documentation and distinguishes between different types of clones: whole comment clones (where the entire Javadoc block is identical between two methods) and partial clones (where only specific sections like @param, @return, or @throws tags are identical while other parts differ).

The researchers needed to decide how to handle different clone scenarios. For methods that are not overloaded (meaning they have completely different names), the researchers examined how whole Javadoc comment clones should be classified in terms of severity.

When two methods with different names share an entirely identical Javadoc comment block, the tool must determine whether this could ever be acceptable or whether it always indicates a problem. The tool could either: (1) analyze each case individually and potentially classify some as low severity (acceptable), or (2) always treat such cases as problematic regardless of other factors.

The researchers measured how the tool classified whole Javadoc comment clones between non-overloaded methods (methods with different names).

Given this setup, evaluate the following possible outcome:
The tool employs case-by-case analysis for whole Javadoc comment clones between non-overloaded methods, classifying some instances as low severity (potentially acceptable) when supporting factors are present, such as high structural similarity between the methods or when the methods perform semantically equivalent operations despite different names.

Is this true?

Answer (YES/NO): NO